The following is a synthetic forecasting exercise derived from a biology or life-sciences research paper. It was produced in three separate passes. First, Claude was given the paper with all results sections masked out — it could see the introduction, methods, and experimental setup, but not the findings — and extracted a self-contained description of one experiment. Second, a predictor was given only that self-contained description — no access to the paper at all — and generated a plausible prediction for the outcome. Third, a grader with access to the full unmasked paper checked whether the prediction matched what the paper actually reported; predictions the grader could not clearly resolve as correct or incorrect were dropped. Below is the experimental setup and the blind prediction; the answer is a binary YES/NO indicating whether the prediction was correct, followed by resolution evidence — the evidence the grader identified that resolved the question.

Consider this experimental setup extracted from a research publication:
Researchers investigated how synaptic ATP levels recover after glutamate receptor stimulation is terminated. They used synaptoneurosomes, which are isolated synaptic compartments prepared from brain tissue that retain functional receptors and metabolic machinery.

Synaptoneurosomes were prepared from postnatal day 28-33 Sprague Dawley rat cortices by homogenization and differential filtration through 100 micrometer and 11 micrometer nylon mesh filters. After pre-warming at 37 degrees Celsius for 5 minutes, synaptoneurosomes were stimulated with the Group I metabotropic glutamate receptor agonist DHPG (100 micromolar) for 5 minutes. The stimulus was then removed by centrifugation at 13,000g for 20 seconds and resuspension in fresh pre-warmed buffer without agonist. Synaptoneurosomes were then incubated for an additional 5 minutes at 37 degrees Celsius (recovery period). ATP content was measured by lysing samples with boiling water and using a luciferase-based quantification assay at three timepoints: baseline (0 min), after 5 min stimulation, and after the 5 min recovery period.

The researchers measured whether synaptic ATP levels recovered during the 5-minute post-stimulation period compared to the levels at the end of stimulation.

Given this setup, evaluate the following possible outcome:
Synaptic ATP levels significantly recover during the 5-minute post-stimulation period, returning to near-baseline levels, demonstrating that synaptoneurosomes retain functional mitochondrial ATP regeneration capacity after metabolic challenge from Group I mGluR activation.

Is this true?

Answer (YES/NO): YES